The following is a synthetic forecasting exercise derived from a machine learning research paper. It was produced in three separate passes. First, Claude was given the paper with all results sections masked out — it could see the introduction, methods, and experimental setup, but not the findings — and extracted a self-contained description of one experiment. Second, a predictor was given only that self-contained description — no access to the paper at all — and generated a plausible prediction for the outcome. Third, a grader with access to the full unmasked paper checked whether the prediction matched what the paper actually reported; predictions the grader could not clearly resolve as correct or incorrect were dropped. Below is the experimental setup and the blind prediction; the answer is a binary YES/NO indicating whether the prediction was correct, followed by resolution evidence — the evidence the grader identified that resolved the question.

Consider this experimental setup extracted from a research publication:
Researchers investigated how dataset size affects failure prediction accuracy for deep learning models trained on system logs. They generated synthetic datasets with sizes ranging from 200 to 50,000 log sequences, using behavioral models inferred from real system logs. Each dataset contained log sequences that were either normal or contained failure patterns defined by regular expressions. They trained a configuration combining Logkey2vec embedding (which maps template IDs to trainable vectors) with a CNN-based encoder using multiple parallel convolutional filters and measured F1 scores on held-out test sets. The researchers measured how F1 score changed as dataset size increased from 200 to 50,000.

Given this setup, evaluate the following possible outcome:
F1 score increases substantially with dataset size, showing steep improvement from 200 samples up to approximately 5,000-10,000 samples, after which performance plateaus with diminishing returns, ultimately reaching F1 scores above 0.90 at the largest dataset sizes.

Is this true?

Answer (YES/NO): YES